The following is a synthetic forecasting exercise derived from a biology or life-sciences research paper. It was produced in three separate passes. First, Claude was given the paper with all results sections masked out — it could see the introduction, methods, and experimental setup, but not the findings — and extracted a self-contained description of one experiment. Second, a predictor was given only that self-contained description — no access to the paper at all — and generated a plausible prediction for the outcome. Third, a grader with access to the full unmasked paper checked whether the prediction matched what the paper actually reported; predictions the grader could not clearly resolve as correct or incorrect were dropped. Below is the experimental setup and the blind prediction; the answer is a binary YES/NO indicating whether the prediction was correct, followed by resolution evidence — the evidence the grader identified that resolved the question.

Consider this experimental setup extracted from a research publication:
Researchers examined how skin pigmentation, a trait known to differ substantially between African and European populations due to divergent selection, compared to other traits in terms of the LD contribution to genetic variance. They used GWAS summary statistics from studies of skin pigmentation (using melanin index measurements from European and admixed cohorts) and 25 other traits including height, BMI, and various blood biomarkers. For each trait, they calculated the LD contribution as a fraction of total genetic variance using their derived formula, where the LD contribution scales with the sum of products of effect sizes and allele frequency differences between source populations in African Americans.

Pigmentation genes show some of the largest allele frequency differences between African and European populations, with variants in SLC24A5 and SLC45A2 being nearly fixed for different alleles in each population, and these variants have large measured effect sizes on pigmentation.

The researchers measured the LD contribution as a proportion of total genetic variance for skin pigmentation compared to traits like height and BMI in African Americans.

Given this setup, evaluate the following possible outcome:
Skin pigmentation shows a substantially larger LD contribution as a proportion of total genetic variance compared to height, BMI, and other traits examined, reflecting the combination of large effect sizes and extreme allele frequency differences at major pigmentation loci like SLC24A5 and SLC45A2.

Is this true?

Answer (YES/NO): YES